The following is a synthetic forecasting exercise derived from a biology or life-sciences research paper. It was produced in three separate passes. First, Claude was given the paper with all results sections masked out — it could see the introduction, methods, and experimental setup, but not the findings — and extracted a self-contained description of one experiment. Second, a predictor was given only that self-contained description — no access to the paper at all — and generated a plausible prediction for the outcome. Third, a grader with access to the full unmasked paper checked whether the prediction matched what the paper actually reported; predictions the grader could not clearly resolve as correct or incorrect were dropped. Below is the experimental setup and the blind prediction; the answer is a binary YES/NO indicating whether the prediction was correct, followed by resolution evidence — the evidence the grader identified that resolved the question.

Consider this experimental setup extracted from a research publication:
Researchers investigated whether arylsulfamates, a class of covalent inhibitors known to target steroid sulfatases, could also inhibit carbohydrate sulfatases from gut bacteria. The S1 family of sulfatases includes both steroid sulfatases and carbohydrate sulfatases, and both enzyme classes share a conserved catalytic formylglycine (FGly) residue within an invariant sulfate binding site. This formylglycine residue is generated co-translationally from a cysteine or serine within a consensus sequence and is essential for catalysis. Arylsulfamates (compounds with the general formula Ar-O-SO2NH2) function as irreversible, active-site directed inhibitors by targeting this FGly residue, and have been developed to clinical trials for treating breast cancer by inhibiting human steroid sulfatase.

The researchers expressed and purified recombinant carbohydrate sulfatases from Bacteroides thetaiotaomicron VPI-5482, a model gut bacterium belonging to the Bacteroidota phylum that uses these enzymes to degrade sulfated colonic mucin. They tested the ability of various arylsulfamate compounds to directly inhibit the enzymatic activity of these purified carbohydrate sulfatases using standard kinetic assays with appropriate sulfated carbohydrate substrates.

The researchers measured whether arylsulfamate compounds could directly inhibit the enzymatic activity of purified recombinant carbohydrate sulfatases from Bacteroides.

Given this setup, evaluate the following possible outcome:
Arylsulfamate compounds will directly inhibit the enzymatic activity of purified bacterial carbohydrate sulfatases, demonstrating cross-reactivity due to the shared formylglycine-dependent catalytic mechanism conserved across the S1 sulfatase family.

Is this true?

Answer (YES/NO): NO